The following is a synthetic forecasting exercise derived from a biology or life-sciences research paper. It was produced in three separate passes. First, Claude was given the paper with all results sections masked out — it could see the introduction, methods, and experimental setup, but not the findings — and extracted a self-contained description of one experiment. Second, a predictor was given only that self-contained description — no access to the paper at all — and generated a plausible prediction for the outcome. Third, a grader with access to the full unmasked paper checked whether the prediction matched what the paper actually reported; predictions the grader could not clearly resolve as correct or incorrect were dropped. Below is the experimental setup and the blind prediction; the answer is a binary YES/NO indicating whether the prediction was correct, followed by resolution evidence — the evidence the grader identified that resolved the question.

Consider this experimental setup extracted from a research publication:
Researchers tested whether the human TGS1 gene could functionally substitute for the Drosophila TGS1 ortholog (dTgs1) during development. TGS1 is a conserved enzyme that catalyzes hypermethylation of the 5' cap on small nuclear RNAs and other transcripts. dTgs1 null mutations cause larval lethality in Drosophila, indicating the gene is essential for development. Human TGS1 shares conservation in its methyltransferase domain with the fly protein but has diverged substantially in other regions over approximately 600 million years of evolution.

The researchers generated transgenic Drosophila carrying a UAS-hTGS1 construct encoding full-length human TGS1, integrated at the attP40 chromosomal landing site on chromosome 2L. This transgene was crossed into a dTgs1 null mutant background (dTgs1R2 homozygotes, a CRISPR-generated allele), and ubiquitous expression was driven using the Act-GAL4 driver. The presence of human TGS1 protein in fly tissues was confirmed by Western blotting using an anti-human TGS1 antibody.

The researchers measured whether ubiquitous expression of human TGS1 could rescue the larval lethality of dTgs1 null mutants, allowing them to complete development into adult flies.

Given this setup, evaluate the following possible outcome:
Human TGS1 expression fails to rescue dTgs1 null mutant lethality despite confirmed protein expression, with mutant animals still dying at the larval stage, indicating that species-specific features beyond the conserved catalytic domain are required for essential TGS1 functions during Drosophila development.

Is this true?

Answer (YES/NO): NO